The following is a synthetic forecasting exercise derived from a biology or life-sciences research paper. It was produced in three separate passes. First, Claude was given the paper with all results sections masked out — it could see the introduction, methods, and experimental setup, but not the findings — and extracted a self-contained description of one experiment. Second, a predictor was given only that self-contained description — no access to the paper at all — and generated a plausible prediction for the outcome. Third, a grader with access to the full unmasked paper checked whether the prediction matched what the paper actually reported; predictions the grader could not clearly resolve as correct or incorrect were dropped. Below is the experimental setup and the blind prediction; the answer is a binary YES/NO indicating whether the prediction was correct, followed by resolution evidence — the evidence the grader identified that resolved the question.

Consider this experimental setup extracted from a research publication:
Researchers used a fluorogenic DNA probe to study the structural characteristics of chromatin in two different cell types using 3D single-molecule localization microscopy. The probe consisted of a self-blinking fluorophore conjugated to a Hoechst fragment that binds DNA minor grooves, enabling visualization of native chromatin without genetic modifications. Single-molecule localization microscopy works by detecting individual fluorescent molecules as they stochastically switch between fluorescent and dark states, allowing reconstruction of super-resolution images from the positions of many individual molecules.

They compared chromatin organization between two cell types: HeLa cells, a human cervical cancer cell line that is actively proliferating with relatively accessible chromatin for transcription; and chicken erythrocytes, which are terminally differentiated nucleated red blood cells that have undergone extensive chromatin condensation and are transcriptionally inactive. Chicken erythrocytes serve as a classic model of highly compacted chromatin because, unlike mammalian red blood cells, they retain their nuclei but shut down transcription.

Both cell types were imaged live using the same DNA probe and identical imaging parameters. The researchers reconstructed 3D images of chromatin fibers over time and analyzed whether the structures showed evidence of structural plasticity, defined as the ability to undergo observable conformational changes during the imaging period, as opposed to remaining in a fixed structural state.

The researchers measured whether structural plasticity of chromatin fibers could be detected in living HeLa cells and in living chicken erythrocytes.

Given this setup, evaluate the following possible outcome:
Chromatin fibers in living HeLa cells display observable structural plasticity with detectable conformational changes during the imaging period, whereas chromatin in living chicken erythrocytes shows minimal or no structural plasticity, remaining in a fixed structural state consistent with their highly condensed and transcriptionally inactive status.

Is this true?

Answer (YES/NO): NO